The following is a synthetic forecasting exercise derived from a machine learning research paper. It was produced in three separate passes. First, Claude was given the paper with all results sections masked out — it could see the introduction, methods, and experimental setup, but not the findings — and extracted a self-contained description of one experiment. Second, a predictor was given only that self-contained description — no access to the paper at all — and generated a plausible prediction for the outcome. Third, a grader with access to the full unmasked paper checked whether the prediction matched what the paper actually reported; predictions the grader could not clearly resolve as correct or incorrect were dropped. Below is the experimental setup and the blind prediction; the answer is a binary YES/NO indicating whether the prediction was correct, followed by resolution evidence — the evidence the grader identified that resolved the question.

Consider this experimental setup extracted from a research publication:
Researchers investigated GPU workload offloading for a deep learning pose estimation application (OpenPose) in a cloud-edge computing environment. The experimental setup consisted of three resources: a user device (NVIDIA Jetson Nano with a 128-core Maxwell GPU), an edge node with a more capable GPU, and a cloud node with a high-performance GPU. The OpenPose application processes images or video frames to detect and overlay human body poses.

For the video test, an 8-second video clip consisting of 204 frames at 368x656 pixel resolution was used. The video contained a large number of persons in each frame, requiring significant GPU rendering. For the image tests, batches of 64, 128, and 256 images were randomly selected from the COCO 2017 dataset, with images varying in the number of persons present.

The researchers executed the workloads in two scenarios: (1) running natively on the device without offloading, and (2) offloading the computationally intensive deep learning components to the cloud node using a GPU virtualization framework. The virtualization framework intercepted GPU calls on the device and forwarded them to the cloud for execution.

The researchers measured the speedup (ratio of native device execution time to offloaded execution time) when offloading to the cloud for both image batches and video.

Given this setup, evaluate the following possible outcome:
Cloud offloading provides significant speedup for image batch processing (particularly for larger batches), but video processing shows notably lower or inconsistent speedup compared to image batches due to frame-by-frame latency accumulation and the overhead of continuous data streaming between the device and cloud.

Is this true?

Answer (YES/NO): NO